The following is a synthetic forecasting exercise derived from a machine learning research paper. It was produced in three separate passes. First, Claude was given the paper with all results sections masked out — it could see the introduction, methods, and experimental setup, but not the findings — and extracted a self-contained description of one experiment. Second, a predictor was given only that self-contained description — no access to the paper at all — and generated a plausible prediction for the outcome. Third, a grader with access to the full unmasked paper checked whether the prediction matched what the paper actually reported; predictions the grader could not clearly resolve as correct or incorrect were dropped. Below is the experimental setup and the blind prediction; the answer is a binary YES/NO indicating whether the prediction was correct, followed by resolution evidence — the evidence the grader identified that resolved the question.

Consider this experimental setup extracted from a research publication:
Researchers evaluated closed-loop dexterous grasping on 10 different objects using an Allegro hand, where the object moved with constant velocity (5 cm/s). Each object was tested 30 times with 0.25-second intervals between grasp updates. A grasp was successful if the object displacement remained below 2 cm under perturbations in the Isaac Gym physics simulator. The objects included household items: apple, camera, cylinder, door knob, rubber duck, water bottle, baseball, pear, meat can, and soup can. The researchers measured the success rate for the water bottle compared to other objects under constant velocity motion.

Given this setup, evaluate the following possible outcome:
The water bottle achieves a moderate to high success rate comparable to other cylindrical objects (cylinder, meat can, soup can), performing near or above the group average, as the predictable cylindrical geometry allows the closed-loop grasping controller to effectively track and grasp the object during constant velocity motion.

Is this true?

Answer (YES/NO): NO